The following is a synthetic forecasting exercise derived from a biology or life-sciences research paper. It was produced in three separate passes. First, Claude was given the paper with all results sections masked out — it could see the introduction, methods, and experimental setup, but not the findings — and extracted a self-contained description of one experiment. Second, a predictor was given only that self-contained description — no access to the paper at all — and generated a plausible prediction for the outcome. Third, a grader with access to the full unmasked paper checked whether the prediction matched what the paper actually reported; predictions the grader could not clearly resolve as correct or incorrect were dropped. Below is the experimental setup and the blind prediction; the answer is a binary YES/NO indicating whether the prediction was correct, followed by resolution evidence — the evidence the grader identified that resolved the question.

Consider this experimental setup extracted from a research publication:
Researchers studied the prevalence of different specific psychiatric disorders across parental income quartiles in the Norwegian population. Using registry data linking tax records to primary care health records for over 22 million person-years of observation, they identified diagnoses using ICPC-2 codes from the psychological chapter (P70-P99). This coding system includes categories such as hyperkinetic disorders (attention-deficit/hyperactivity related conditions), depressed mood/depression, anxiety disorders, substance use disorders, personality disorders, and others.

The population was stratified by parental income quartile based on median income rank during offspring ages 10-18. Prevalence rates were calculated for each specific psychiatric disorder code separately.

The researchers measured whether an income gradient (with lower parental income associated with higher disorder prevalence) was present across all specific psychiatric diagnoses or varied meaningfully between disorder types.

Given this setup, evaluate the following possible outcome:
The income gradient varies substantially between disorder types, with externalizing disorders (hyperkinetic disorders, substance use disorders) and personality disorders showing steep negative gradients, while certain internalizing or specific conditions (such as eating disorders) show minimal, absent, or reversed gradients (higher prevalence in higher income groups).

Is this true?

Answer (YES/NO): NO